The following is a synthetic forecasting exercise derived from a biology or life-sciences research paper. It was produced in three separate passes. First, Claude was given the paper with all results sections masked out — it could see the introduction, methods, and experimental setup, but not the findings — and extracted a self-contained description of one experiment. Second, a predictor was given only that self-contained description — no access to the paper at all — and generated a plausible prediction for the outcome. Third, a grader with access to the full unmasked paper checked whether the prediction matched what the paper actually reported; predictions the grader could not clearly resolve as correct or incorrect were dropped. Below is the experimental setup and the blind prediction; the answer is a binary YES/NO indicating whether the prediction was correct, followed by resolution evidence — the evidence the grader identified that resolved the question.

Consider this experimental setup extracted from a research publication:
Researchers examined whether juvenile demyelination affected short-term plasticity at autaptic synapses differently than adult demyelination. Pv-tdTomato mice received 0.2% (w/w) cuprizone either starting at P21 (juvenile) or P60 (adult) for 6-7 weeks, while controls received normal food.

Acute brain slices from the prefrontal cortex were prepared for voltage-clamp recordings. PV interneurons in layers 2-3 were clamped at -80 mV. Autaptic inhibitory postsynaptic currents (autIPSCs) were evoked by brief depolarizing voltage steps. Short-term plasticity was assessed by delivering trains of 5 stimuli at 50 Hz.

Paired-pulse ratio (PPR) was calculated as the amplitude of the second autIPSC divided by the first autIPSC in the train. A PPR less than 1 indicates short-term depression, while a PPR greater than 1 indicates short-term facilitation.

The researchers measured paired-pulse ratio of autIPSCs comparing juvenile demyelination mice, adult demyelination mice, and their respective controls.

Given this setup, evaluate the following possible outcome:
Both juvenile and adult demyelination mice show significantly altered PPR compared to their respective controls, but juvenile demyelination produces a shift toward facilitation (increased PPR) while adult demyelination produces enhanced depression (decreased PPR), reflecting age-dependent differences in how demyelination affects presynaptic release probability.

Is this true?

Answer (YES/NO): NO